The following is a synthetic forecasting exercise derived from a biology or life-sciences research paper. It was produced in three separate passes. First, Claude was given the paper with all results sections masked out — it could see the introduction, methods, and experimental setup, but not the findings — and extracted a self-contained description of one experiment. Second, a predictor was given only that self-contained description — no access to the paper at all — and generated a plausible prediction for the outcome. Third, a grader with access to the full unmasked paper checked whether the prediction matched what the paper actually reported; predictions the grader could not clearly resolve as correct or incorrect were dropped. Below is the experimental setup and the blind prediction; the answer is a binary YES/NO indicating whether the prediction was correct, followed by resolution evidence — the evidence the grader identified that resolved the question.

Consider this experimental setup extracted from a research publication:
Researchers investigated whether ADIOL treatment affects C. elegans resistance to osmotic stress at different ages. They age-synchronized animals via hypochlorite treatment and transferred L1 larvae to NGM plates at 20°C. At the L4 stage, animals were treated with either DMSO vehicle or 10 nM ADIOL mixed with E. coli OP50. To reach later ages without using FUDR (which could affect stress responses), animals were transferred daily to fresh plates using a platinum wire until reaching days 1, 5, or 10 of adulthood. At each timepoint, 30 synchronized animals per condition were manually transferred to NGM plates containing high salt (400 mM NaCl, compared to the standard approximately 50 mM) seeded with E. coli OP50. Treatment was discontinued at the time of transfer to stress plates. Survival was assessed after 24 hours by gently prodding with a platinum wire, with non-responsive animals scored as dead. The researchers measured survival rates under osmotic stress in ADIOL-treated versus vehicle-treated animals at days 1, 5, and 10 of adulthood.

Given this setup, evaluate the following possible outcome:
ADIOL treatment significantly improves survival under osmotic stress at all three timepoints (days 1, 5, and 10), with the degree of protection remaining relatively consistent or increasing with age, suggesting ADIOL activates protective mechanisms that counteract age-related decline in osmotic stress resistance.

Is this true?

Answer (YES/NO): NO